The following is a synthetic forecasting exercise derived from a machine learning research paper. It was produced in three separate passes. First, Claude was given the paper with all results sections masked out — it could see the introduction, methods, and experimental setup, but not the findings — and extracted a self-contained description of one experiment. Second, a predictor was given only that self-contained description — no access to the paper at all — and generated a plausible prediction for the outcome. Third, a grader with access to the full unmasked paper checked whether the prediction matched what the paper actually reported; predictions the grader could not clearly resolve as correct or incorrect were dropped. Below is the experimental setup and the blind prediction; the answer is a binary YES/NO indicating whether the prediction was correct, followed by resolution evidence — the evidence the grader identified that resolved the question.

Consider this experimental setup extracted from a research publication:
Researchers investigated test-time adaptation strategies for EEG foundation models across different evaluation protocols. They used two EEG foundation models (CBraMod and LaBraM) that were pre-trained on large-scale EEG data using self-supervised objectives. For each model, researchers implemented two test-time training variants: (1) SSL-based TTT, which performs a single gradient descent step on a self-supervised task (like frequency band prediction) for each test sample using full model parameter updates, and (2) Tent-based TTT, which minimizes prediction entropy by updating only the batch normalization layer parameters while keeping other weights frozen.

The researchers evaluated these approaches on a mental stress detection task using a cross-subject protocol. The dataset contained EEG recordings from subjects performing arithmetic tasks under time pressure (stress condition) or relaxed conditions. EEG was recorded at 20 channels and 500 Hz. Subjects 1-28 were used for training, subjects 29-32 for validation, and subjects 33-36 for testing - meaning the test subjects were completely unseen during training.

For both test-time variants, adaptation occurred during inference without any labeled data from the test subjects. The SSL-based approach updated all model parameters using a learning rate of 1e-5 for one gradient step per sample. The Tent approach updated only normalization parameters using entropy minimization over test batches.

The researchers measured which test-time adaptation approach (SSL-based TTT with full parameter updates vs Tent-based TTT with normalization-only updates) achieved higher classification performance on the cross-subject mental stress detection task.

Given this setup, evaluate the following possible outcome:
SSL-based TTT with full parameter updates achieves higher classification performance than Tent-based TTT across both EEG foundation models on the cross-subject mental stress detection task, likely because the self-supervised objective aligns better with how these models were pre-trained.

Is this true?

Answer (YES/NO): NO